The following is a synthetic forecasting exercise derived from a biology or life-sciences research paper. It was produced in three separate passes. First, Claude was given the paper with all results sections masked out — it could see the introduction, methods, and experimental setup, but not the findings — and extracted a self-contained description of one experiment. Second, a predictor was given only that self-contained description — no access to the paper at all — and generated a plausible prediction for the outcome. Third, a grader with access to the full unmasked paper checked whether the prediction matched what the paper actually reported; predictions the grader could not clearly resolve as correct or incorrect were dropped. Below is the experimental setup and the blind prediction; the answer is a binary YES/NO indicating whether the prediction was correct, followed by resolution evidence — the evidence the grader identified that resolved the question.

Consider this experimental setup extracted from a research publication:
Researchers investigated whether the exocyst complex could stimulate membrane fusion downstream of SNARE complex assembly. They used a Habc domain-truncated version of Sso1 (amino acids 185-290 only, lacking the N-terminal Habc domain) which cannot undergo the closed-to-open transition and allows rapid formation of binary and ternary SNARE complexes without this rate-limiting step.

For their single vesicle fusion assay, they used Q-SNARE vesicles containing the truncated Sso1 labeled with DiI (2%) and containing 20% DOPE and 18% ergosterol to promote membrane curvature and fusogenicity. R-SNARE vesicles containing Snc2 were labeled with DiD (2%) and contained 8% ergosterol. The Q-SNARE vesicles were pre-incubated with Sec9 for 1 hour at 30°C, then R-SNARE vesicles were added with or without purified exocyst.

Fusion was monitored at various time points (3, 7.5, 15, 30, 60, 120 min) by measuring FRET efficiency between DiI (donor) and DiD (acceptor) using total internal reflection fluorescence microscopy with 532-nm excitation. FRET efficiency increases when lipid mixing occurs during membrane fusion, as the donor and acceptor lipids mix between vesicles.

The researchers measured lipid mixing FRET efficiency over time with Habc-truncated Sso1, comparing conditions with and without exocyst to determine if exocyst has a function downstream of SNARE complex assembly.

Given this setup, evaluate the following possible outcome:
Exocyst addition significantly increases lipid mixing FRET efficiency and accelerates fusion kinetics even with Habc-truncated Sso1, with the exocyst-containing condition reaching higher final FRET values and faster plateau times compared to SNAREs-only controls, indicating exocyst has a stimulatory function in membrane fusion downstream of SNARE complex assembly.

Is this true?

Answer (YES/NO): YES